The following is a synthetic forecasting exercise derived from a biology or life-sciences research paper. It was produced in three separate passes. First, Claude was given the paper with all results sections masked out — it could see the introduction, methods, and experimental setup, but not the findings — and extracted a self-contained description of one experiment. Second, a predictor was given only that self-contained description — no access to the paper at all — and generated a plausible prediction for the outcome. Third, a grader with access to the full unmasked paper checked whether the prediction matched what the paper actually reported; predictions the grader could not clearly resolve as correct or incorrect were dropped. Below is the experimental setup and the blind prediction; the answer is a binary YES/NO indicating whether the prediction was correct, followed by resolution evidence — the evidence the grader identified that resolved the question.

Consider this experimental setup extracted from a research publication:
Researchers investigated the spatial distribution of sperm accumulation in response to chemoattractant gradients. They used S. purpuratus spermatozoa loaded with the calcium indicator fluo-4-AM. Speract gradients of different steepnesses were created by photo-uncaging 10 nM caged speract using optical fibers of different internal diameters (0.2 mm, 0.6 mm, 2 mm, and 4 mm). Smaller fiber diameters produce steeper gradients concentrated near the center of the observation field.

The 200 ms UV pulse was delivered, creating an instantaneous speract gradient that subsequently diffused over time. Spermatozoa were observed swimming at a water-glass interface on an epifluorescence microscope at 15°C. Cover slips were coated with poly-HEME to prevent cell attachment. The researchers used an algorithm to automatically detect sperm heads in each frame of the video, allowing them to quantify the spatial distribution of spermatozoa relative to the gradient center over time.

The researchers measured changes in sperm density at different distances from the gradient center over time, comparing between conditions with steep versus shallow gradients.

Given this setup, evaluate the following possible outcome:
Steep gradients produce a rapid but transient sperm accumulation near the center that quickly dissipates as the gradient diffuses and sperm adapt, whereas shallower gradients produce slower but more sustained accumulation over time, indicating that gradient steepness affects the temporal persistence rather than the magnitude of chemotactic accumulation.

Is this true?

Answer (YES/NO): NO